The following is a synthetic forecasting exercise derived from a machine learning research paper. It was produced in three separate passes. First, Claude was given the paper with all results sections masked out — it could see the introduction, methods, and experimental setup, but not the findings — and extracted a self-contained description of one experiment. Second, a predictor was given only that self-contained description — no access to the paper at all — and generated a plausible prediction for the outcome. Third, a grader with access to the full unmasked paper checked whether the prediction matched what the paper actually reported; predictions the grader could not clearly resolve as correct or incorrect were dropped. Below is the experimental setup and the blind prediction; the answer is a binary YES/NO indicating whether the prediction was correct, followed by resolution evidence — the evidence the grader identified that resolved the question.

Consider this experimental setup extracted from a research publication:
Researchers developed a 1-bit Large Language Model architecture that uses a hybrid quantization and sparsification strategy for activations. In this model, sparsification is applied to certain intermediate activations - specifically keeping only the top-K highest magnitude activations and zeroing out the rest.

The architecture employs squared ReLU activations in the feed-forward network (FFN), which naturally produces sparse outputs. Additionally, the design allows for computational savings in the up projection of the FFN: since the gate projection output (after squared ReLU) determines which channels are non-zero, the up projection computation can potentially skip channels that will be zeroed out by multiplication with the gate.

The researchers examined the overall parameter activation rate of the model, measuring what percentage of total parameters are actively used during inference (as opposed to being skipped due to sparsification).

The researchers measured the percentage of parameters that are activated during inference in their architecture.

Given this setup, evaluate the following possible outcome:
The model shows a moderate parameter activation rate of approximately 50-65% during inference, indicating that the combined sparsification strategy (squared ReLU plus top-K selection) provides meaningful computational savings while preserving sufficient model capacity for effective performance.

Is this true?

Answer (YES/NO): YES